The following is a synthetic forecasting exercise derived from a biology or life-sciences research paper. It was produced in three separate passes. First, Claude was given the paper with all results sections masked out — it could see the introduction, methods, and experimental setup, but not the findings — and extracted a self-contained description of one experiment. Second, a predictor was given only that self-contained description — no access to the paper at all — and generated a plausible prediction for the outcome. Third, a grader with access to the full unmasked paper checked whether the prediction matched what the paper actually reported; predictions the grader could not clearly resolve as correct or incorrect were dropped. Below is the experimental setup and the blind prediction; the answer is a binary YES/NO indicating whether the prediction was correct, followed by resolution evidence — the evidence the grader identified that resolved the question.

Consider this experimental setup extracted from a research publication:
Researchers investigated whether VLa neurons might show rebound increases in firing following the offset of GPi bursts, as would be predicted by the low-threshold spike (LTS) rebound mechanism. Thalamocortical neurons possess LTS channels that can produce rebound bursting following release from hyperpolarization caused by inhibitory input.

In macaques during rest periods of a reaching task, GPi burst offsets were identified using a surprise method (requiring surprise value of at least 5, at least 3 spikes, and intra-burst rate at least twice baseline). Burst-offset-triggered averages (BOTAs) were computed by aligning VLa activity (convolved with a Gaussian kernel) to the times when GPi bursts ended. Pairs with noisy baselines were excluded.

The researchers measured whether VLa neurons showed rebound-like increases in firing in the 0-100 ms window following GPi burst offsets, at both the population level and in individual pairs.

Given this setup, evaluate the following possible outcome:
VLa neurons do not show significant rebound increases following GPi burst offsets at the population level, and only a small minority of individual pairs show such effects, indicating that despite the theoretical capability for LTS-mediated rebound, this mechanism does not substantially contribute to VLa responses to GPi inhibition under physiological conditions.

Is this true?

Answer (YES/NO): YES